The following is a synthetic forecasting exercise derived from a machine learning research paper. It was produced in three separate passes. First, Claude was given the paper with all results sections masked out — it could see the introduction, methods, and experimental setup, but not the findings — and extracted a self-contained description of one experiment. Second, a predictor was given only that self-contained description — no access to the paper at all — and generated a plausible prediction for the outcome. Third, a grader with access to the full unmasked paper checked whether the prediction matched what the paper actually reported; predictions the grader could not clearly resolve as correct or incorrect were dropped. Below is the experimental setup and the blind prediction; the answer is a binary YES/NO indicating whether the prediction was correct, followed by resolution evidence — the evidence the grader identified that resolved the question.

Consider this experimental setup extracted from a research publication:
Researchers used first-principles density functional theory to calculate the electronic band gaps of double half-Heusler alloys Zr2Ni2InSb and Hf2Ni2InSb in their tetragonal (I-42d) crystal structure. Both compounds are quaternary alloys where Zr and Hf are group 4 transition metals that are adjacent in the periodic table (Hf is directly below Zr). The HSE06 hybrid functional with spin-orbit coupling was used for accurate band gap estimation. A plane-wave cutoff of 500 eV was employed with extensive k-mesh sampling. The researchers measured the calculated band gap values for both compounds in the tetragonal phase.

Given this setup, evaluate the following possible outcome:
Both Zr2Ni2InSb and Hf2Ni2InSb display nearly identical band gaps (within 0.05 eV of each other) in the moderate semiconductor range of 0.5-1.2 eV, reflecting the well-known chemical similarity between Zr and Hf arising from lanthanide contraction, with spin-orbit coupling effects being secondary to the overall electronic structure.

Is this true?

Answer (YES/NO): NO